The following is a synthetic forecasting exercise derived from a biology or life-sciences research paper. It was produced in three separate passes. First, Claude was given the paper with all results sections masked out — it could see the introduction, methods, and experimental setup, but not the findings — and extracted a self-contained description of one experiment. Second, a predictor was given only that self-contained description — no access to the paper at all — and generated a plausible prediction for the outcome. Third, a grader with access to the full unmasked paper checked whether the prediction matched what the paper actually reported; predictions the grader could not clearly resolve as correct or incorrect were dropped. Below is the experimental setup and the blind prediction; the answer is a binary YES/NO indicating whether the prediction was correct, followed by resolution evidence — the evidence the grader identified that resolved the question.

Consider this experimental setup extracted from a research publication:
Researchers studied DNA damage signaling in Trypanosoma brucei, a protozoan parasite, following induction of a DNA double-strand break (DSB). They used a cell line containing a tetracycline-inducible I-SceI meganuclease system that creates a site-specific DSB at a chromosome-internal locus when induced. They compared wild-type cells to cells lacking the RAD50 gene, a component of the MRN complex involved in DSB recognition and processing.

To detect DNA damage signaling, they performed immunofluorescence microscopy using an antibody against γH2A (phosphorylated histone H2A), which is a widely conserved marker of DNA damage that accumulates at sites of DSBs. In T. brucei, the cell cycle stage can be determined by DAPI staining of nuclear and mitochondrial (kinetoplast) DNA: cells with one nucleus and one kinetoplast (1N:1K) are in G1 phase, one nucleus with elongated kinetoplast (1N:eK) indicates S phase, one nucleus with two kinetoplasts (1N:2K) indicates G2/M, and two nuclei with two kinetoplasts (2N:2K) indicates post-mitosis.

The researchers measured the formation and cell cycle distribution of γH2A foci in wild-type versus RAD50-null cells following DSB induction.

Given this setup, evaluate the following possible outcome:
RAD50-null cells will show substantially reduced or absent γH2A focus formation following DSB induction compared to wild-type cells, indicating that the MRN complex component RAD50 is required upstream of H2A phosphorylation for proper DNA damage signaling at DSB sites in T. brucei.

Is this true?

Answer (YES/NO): YES